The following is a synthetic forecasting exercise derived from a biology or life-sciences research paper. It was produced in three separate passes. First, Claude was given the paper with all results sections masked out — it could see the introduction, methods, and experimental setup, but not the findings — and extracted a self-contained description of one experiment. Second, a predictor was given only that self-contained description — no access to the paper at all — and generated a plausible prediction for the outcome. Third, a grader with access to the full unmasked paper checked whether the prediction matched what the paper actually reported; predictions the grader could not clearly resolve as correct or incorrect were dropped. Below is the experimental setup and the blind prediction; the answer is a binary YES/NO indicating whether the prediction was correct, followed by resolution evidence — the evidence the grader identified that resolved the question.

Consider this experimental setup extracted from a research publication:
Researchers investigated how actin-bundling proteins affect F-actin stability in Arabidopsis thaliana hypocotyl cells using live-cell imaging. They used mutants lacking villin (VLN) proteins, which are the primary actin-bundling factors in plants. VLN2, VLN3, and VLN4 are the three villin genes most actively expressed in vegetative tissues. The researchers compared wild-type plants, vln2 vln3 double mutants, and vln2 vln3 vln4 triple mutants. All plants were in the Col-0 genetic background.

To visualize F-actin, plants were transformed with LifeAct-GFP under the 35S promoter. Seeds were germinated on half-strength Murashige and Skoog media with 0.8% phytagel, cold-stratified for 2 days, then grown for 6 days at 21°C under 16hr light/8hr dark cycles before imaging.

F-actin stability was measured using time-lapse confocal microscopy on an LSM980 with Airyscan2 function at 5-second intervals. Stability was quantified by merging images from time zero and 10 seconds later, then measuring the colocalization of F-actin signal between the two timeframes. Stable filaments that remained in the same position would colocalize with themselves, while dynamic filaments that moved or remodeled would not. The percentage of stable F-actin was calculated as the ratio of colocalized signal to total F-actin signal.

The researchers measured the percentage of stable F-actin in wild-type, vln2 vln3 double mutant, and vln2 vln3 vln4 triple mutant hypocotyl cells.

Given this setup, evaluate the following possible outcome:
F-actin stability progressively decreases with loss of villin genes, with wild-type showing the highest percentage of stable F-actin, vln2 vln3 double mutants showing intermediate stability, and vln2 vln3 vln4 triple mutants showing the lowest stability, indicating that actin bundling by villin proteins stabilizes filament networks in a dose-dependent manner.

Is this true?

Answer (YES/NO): YES